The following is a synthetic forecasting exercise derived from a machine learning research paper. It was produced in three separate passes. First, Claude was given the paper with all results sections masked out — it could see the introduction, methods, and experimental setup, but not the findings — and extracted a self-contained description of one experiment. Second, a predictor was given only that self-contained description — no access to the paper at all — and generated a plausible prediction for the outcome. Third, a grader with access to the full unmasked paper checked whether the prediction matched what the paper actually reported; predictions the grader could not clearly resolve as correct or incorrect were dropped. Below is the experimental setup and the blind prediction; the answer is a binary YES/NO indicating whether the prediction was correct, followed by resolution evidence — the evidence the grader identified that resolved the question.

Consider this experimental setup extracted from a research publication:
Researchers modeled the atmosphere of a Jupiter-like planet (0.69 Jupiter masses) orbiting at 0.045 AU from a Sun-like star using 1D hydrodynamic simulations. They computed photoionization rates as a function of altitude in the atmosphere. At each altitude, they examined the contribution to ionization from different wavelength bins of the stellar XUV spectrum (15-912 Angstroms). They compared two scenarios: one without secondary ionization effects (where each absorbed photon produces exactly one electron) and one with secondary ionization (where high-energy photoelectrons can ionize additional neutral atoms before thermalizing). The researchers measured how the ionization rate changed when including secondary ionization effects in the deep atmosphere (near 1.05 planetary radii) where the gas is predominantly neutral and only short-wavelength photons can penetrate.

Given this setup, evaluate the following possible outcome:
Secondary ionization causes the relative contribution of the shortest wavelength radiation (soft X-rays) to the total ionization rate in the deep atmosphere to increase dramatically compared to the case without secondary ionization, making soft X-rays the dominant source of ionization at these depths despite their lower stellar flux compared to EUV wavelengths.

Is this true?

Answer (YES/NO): NO